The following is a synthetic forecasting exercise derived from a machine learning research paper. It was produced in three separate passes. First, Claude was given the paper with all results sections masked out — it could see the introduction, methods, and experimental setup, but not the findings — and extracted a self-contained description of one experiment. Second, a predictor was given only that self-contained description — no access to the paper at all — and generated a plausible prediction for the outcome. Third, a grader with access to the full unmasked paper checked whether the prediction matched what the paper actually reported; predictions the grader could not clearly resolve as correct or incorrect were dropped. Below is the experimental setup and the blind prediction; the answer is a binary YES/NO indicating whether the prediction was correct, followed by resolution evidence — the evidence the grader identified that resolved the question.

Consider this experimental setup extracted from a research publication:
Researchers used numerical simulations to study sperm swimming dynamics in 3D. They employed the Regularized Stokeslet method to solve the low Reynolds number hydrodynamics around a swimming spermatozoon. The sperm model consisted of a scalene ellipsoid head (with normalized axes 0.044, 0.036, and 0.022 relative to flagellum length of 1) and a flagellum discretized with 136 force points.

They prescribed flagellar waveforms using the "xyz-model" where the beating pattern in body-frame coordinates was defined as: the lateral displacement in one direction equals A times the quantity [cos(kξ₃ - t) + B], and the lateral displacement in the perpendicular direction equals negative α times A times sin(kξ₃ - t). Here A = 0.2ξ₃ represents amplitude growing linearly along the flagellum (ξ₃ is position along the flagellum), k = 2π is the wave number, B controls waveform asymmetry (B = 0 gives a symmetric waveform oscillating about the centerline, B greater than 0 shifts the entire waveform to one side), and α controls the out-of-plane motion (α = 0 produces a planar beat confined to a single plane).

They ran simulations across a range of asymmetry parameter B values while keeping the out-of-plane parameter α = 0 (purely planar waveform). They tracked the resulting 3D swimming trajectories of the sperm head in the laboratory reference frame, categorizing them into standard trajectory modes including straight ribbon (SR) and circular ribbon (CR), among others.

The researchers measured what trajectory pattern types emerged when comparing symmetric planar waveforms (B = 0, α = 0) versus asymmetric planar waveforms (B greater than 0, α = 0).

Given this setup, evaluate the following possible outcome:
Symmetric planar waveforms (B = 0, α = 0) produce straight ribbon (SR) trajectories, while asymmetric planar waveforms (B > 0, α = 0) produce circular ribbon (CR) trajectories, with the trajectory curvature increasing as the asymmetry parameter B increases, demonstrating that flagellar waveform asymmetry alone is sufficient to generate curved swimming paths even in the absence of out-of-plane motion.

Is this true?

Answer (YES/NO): YES